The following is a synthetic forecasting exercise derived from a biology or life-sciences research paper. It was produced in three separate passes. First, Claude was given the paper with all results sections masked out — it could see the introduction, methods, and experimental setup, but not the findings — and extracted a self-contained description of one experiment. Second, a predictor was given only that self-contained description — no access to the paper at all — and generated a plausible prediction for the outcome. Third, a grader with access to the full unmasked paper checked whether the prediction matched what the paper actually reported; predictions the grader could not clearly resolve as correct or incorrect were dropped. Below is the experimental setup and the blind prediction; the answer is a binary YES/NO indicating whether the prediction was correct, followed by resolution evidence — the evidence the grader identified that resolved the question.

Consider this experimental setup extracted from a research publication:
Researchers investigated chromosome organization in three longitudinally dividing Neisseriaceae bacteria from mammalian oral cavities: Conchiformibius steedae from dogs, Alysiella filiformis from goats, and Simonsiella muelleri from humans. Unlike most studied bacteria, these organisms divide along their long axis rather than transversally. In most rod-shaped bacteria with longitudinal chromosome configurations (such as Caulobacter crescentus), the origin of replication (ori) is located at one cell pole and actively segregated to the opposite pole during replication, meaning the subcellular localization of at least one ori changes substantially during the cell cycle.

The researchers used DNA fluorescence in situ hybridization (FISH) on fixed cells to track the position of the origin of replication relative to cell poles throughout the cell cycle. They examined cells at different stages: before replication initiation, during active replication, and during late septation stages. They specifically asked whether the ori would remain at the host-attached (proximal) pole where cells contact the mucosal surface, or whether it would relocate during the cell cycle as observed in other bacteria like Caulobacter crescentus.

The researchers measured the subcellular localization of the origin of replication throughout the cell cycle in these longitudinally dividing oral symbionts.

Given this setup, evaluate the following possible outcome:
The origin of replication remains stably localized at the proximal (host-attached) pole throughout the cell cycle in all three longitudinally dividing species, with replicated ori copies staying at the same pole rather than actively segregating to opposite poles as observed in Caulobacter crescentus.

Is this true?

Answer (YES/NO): YES